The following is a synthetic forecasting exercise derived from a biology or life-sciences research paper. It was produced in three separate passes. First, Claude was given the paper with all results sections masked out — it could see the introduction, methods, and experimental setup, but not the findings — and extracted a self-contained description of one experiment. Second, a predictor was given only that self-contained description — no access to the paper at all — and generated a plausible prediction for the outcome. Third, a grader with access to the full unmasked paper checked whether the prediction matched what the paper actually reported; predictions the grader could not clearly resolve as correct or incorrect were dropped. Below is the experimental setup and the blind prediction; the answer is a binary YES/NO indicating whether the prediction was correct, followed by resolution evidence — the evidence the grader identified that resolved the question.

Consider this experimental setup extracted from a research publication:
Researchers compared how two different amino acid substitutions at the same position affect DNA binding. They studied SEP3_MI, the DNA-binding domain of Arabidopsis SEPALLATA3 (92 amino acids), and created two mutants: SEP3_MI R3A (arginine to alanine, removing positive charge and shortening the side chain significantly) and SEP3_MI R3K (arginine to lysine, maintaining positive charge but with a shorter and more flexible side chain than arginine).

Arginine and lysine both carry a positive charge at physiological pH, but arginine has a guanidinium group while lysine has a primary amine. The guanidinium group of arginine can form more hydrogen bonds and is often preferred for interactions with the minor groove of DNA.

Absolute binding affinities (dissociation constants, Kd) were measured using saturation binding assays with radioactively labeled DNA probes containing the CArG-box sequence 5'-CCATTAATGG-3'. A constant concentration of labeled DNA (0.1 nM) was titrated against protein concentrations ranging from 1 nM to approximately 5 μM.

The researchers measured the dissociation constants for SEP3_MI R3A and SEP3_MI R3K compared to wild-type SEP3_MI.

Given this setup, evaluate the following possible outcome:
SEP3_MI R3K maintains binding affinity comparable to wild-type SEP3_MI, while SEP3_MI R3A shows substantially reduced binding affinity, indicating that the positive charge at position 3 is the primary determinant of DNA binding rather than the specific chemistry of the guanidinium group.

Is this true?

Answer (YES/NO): NO